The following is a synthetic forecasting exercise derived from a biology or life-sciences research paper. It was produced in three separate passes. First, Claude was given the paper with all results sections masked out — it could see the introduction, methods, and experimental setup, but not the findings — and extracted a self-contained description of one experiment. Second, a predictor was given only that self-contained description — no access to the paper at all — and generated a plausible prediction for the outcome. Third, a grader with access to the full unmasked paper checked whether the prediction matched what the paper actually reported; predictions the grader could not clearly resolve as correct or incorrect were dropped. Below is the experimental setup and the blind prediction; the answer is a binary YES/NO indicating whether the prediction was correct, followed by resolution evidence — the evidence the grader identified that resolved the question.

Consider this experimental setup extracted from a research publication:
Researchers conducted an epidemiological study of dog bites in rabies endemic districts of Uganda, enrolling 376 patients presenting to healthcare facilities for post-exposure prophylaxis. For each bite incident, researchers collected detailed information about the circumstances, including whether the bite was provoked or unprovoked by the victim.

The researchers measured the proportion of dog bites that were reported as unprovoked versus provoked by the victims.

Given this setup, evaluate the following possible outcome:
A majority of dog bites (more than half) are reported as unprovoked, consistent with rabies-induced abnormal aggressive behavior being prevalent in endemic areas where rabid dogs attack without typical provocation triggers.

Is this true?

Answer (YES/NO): YES